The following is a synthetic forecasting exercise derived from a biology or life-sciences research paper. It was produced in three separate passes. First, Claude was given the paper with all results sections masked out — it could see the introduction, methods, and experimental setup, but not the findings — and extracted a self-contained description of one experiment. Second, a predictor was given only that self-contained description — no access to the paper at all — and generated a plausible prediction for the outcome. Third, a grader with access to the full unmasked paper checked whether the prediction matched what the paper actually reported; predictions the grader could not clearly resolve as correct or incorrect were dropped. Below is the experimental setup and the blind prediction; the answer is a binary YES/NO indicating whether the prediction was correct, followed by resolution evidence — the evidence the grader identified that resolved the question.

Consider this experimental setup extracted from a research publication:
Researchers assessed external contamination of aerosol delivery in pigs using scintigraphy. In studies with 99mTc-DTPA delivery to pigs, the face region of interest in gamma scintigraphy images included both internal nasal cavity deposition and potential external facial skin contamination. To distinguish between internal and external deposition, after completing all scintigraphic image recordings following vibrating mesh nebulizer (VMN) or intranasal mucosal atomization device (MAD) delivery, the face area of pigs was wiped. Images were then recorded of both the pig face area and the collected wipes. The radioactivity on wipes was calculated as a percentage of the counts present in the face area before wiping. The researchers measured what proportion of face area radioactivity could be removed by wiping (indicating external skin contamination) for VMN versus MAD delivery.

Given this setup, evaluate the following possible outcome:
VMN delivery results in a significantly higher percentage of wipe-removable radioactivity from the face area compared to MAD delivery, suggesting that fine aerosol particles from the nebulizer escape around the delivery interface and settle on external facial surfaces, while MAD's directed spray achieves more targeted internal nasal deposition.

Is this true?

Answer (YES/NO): YES